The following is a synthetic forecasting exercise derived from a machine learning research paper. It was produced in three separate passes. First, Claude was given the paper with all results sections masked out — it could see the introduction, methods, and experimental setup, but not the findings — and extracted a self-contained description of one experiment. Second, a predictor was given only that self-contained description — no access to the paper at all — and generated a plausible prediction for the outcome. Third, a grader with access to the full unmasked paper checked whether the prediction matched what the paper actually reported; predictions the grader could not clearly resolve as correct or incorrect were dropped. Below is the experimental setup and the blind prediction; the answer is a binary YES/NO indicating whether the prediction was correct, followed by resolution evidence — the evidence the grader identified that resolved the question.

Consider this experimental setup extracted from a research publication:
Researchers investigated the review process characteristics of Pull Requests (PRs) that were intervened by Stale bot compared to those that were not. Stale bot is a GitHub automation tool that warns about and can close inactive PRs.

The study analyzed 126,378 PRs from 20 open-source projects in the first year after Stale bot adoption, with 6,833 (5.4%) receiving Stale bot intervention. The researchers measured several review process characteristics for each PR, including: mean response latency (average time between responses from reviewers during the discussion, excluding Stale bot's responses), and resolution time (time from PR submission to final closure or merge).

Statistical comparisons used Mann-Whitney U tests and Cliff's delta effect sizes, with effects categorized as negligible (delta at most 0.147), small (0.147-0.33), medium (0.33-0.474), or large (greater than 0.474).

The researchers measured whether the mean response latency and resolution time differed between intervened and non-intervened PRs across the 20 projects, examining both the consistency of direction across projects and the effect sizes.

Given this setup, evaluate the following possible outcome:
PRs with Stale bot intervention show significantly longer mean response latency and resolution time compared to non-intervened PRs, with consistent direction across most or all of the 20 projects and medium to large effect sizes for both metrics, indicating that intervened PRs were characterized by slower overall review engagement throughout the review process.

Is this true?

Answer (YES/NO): YES